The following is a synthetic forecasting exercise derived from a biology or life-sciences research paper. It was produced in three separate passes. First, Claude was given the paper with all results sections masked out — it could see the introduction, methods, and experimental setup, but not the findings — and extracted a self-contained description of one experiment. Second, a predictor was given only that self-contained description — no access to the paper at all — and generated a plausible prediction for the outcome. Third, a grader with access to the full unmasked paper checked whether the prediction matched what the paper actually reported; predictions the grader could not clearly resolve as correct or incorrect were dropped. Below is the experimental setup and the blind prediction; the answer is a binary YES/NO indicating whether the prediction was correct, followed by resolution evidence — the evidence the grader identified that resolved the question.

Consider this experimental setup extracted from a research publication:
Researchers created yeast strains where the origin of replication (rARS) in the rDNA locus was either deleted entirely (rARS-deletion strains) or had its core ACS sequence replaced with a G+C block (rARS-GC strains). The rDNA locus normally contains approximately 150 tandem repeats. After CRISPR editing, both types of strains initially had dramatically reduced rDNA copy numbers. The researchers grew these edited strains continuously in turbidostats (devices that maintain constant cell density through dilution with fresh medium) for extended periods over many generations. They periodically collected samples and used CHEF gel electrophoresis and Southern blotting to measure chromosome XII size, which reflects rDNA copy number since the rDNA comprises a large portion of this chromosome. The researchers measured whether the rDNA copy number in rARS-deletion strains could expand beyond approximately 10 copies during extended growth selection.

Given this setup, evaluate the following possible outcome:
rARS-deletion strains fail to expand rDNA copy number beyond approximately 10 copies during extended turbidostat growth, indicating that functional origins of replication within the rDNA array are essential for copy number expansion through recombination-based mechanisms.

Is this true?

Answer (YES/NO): YES